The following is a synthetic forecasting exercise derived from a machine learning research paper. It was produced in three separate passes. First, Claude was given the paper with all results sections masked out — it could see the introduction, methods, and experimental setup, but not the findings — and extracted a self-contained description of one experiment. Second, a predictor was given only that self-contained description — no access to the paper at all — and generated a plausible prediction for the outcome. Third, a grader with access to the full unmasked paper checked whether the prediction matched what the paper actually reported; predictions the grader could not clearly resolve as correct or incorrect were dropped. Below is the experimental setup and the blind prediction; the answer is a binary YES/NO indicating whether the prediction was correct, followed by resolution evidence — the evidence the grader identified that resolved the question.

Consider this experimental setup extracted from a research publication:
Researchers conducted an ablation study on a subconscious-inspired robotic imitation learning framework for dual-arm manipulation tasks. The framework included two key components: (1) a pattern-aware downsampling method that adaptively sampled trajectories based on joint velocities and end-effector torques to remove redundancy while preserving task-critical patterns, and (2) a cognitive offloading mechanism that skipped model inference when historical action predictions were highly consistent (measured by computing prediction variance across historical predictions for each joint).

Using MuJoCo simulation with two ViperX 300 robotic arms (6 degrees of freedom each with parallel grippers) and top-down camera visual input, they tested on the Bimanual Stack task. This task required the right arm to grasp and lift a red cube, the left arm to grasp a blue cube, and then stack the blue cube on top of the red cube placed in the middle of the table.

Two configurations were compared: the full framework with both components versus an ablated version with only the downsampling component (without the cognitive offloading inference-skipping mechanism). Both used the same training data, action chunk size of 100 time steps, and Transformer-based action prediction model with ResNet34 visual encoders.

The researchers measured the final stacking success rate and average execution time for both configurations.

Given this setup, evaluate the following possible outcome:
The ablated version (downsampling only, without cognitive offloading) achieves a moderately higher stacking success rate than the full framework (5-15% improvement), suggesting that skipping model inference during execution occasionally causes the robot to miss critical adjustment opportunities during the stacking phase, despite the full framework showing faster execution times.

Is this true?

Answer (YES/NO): NO